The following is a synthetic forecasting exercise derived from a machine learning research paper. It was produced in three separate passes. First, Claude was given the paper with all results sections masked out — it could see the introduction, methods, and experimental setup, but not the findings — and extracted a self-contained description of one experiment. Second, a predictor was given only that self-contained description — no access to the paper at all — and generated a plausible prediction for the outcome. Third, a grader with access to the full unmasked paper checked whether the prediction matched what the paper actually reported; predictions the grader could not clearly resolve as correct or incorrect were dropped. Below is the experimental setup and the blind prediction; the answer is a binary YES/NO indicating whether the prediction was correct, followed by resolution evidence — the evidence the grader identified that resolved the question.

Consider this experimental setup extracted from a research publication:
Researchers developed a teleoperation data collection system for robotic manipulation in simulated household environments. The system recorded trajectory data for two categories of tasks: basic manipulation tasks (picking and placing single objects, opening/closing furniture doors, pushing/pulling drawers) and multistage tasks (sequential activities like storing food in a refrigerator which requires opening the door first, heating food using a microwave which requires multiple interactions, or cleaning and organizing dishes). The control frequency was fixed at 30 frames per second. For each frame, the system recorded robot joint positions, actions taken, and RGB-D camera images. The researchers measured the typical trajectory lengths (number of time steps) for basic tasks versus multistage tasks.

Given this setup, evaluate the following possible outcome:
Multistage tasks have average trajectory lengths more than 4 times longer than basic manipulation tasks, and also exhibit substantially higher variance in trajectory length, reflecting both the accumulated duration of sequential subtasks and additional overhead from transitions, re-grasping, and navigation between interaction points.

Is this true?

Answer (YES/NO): YES